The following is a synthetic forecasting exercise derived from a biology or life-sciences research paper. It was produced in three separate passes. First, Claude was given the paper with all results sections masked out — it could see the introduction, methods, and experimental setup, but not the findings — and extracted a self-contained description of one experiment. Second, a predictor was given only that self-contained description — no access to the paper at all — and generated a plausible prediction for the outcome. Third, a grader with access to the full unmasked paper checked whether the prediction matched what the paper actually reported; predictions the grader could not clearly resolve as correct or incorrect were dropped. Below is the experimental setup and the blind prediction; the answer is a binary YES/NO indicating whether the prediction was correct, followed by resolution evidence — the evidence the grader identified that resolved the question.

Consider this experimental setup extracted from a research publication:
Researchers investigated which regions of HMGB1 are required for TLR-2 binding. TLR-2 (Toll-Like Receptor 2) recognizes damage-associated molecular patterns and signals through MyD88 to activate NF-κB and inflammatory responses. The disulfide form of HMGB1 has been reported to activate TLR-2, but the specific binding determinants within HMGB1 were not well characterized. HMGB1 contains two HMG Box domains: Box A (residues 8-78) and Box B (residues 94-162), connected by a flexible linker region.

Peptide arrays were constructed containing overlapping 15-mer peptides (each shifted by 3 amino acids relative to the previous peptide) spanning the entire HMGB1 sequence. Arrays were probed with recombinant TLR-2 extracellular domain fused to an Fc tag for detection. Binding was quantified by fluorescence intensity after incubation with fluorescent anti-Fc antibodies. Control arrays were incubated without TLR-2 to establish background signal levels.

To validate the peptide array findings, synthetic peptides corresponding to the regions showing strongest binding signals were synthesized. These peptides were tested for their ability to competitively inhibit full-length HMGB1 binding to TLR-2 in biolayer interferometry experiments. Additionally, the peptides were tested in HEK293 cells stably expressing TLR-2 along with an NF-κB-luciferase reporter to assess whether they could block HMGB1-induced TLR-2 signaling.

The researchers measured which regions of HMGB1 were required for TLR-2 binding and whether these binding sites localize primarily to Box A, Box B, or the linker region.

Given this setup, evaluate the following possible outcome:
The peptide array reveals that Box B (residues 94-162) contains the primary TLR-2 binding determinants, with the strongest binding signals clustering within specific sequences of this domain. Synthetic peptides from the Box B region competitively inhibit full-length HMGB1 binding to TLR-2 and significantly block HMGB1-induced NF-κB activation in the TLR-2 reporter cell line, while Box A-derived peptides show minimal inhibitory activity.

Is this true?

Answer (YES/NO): NO